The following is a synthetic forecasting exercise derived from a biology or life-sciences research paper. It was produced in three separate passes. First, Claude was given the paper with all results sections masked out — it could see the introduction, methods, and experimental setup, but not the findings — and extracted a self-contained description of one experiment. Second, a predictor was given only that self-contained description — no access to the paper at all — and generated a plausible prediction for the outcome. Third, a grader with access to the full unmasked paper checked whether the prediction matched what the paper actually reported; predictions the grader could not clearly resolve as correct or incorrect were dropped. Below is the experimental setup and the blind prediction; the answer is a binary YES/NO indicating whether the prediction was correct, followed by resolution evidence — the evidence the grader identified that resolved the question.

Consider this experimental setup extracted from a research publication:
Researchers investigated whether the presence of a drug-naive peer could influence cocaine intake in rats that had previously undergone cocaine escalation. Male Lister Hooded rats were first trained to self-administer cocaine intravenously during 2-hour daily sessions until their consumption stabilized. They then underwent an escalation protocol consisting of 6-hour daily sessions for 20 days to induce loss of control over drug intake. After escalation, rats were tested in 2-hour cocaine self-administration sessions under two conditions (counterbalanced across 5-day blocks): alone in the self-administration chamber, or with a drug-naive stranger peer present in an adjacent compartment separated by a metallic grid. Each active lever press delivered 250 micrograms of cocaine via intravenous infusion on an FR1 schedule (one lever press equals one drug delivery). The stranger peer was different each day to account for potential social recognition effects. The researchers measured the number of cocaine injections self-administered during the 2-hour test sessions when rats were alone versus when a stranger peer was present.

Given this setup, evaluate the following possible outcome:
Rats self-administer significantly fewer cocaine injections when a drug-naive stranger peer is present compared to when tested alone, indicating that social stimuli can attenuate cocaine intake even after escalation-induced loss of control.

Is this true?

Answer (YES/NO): YES